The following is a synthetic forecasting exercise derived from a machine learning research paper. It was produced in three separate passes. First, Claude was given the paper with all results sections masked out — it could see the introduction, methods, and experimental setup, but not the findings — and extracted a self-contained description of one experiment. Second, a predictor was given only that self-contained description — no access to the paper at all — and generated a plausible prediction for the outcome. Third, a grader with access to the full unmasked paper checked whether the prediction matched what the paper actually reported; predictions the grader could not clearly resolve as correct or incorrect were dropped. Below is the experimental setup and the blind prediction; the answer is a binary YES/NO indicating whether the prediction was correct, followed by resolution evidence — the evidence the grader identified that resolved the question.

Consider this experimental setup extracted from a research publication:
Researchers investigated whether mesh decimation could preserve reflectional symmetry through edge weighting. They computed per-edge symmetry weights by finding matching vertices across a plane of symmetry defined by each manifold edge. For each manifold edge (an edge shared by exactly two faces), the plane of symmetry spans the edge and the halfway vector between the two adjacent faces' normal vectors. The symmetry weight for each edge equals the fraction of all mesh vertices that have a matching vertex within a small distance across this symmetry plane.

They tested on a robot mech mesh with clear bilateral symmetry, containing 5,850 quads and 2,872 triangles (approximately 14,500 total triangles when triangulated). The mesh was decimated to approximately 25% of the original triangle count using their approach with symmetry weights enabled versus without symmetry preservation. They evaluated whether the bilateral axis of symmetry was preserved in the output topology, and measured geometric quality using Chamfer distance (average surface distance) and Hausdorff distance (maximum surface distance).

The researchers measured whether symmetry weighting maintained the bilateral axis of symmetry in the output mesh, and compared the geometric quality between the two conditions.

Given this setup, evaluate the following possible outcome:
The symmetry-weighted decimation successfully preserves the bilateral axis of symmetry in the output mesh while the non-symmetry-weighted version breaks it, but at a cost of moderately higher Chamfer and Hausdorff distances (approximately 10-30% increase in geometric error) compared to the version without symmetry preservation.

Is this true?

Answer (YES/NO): NO